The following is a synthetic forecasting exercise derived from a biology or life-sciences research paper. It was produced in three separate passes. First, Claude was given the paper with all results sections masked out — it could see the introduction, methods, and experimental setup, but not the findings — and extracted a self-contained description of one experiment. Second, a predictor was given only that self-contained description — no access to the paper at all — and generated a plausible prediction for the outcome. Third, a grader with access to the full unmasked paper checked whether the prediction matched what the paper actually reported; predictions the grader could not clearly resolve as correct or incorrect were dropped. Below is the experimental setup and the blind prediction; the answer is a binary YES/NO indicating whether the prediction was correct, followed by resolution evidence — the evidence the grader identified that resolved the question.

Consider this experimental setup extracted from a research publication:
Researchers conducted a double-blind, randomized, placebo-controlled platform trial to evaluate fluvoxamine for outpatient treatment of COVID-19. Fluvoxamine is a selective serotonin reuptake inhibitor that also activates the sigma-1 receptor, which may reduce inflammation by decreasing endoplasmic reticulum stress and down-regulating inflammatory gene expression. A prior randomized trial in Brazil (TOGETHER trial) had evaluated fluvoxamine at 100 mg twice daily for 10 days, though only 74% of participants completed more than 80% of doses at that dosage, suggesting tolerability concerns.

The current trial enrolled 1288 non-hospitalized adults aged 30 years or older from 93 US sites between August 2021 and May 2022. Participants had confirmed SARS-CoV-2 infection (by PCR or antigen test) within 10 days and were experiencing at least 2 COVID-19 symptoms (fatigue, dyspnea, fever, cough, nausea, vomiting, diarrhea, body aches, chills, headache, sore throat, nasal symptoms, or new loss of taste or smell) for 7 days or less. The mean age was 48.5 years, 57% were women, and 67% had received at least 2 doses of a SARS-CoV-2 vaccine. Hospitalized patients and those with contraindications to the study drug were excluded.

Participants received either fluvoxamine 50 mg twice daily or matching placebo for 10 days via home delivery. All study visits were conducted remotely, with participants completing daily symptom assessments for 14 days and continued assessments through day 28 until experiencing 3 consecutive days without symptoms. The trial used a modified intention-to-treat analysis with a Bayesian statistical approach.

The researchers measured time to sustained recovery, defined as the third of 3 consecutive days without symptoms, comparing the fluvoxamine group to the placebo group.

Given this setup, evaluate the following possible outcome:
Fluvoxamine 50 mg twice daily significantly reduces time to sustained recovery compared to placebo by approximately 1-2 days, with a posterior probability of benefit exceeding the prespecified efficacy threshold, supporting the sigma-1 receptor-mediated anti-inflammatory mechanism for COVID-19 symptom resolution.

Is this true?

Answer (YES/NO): NO